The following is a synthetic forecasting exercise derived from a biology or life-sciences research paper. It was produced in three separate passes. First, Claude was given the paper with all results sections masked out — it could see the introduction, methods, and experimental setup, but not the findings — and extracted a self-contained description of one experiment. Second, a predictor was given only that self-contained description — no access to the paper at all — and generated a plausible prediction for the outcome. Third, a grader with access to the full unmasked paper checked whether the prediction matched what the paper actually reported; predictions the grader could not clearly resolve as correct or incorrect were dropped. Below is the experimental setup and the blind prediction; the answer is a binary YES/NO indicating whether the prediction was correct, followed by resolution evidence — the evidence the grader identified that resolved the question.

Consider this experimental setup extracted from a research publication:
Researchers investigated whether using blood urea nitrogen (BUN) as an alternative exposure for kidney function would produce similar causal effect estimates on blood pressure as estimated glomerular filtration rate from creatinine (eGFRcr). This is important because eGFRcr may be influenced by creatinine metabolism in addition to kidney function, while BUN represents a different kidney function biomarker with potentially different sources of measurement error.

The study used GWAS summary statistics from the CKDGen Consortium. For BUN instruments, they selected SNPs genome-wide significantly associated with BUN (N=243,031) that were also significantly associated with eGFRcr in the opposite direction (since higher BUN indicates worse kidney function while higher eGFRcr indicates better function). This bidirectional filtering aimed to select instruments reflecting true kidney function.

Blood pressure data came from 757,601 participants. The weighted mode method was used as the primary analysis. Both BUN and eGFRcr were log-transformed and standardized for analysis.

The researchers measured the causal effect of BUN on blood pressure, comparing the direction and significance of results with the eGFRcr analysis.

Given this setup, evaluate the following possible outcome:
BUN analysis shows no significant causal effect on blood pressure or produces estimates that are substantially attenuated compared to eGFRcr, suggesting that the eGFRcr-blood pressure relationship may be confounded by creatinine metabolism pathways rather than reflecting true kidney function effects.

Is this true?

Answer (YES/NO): NO